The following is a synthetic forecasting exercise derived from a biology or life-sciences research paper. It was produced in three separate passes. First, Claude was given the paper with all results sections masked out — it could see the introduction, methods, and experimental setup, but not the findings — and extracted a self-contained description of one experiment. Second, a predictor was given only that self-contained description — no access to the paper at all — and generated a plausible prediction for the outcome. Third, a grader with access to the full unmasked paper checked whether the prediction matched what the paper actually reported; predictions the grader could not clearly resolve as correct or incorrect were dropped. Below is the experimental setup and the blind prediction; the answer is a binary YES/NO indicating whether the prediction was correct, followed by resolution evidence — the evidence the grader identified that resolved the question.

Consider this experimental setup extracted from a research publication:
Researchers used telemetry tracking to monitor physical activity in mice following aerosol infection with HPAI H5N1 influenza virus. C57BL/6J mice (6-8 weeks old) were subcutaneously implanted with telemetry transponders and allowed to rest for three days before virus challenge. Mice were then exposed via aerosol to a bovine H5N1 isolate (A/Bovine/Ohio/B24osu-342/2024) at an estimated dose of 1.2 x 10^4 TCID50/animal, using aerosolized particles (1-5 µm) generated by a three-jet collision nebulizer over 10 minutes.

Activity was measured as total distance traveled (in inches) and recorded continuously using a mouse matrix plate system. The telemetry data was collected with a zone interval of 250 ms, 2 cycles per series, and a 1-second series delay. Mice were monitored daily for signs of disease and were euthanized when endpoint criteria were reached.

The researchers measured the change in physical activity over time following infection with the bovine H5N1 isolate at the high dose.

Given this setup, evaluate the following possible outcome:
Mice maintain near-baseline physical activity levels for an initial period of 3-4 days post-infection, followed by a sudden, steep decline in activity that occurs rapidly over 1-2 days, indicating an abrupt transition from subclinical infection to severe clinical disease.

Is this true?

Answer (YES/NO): NO